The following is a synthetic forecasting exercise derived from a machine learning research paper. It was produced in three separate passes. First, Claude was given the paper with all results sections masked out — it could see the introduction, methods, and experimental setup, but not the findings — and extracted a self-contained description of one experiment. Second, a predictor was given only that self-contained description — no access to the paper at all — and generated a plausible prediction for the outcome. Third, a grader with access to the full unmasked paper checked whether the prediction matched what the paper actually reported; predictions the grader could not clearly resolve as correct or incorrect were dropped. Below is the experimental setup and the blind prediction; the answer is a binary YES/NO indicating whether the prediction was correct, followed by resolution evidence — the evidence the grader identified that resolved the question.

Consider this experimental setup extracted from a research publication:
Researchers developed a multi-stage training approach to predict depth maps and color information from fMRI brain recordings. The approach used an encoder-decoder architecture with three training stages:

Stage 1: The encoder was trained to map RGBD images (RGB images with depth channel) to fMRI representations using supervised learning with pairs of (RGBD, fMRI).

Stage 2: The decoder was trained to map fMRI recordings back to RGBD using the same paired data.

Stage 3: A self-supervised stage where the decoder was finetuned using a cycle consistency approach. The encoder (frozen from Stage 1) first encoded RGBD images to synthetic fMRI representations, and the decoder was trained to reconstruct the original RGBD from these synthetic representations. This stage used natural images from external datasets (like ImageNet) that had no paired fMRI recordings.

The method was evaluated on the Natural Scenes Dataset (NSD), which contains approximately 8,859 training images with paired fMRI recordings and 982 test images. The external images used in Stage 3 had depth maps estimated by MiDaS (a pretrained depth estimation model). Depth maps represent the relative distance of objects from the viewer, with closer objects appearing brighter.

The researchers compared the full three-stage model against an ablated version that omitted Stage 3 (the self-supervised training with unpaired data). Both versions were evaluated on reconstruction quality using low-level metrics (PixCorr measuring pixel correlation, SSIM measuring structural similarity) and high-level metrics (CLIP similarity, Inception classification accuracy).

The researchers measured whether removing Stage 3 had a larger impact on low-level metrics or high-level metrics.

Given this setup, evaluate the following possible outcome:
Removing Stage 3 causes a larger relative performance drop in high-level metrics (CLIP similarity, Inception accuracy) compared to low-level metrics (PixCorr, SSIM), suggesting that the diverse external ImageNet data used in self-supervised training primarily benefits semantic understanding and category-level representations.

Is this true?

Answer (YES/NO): NO